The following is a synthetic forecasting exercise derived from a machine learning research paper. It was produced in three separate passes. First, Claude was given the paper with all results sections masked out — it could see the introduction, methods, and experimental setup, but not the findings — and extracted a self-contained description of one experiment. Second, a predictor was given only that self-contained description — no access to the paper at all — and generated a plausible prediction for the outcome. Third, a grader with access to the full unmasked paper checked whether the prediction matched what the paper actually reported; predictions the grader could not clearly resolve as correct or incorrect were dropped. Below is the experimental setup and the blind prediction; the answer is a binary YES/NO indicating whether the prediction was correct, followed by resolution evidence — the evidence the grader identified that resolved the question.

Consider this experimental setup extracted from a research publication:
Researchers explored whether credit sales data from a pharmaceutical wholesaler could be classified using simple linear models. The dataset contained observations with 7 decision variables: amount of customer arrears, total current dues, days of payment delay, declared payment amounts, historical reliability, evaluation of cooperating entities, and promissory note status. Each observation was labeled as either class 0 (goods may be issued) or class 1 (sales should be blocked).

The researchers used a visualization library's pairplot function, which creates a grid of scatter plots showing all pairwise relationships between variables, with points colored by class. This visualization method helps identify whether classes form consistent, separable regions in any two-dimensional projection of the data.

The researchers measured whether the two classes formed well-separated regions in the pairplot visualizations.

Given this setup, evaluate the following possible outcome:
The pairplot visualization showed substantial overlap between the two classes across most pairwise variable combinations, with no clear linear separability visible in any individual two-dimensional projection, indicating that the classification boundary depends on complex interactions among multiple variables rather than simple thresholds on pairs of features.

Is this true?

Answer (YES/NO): YES